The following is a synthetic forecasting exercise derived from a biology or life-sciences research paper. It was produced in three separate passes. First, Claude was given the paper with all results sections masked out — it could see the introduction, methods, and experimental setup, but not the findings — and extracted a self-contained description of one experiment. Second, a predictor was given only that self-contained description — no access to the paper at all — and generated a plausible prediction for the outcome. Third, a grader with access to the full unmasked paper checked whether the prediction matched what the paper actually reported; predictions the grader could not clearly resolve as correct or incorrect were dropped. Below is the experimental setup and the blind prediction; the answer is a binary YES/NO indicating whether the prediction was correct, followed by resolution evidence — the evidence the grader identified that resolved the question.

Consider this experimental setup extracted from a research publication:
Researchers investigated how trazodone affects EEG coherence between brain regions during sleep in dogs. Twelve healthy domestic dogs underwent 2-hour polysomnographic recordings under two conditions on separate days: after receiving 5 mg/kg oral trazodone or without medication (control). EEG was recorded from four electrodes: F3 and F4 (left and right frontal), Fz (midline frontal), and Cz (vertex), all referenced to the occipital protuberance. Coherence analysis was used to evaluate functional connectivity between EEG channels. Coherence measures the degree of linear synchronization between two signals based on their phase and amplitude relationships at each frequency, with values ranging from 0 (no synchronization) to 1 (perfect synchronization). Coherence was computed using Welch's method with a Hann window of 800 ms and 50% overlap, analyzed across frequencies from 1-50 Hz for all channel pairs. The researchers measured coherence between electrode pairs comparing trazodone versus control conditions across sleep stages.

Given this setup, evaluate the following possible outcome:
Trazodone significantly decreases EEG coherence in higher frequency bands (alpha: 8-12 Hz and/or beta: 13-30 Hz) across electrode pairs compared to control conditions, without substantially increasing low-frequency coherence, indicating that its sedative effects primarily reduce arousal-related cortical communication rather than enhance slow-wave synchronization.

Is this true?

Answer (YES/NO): NO